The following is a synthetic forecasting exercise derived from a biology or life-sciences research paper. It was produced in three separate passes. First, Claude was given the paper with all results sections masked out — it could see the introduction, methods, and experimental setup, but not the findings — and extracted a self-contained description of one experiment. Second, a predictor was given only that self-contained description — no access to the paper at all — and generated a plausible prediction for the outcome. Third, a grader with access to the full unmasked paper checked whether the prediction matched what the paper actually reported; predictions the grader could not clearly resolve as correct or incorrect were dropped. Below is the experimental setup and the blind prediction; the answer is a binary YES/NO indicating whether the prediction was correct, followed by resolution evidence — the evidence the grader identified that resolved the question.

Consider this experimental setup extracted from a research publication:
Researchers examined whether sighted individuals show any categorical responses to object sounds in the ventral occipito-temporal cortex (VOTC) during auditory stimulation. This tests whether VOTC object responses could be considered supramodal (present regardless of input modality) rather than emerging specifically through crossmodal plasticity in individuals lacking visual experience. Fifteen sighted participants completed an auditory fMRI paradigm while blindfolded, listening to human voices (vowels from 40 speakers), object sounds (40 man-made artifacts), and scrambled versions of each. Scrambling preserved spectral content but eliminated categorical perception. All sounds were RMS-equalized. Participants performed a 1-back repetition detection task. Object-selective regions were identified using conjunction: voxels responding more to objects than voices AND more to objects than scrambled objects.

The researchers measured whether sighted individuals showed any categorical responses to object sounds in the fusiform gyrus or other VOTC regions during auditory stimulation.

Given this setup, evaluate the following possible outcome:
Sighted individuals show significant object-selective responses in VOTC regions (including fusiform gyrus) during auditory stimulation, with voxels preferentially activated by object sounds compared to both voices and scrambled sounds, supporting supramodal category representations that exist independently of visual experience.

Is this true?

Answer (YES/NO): YES